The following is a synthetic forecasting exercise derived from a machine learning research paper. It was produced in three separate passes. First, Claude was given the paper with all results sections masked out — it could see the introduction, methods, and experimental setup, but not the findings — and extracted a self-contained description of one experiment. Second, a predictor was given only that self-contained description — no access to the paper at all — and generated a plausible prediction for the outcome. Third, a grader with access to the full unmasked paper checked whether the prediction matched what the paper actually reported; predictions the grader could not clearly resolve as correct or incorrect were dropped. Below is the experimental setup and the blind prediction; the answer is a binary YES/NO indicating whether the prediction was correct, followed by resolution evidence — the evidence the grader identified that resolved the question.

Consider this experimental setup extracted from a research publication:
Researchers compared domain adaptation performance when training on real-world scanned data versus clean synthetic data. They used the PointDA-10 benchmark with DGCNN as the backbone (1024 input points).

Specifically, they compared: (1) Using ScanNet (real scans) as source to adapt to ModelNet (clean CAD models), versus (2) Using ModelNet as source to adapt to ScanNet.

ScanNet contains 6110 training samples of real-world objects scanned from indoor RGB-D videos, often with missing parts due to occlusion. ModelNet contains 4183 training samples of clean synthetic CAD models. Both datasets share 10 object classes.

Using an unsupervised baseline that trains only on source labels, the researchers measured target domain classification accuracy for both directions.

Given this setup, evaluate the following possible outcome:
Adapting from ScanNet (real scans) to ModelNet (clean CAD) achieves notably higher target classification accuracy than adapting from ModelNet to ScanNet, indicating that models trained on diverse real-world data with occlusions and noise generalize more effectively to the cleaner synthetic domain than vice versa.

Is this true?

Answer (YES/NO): YES